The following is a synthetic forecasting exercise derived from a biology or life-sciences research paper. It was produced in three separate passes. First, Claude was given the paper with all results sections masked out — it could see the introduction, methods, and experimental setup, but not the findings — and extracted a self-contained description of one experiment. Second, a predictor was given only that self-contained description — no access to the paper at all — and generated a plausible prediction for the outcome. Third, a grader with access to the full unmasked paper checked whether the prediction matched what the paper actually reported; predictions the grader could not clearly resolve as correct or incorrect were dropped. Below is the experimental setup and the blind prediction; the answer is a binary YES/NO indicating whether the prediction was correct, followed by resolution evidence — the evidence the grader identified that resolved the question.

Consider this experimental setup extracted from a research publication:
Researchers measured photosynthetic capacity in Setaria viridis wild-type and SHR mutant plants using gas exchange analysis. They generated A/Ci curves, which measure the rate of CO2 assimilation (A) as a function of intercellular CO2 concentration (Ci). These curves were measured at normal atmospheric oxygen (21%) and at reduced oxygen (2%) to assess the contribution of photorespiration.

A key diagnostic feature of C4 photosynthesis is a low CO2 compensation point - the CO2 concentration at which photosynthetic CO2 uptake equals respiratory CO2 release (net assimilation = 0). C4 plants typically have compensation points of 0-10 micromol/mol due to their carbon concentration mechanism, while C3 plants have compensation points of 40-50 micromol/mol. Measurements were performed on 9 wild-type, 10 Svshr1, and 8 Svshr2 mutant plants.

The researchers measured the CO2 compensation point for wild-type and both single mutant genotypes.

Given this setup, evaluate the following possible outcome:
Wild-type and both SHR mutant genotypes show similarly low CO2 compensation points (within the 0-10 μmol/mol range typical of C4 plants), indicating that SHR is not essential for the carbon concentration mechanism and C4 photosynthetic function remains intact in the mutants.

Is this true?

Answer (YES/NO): NO